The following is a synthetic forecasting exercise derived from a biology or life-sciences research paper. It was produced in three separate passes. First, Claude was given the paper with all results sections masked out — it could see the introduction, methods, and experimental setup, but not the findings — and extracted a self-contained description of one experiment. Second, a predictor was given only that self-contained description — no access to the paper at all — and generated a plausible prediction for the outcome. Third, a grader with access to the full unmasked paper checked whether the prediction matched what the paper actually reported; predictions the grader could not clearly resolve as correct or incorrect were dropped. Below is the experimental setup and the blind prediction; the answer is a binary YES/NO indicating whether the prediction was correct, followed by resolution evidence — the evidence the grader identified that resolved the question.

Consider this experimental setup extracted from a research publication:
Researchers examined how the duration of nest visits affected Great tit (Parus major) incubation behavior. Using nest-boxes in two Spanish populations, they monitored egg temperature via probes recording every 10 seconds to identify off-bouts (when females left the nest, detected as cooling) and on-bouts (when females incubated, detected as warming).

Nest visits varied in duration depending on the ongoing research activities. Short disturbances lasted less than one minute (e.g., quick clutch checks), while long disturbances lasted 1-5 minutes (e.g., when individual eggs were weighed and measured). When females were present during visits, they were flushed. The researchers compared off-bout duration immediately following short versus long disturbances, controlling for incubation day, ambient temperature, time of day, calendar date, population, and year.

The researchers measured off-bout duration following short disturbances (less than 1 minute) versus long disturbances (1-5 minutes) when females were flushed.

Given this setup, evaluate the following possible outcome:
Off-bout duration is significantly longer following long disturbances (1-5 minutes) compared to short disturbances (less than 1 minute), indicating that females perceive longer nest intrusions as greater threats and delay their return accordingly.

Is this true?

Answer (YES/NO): YES